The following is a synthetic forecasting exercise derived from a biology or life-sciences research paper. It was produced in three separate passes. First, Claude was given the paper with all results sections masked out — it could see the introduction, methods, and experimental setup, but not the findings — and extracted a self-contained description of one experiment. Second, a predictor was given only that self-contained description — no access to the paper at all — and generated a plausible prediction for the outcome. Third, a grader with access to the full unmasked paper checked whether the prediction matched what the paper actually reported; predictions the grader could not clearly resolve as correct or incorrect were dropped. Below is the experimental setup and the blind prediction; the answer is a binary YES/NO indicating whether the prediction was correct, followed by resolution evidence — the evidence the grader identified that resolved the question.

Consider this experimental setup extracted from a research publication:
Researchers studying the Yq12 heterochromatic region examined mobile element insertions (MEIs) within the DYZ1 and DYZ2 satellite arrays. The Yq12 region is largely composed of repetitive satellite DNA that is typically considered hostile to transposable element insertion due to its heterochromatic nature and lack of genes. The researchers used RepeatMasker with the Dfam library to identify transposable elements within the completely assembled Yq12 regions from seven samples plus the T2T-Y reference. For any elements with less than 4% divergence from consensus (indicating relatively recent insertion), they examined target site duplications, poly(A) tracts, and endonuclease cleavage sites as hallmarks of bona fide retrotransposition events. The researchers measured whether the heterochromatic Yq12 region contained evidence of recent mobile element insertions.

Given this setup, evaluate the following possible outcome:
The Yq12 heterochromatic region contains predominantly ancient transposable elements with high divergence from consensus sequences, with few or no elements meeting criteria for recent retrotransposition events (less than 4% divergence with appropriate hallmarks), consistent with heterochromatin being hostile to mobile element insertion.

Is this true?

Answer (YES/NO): NO